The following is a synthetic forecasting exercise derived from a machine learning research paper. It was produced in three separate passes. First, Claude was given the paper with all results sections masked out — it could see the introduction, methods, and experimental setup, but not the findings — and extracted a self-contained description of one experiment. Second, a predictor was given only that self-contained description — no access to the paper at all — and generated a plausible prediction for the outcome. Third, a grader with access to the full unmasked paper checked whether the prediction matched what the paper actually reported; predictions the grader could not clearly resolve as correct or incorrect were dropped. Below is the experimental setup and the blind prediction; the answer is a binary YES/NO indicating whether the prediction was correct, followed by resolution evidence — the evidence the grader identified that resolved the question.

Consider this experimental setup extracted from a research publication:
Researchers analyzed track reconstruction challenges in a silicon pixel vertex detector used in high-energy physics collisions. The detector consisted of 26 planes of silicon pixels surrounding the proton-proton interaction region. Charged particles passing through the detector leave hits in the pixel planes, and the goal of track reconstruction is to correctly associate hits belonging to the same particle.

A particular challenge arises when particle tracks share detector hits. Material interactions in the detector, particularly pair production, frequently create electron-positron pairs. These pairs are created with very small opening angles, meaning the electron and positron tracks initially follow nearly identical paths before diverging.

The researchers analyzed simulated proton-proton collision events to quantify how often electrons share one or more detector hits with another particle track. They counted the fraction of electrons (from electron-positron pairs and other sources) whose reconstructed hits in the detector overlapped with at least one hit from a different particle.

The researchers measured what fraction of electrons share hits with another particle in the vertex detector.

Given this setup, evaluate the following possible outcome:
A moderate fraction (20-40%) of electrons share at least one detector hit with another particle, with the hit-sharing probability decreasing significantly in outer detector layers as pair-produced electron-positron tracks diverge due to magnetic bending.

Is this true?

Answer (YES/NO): NO